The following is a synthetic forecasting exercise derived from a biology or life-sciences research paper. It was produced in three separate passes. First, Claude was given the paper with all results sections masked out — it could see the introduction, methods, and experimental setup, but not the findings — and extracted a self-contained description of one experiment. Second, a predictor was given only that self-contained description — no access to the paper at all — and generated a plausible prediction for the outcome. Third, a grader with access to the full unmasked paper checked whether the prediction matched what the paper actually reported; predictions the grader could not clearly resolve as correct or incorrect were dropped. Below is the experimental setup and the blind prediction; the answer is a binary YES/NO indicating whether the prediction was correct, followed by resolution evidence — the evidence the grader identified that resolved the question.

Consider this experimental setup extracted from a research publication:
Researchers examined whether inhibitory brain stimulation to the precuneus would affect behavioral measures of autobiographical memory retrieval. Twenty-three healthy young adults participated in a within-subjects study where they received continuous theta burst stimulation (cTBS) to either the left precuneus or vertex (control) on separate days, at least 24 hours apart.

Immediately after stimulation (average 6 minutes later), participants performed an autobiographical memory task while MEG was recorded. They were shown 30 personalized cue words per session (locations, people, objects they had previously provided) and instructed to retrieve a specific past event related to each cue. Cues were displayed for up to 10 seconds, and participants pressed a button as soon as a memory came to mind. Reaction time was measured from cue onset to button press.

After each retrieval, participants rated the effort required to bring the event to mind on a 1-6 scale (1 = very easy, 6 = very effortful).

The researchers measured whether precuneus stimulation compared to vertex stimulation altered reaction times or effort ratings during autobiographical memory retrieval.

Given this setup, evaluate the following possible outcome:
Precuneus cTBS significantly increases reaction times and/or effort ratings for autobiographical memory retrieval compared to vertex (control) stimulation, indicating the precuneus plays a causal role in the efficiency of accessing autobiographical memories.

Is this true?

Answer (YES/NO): NO